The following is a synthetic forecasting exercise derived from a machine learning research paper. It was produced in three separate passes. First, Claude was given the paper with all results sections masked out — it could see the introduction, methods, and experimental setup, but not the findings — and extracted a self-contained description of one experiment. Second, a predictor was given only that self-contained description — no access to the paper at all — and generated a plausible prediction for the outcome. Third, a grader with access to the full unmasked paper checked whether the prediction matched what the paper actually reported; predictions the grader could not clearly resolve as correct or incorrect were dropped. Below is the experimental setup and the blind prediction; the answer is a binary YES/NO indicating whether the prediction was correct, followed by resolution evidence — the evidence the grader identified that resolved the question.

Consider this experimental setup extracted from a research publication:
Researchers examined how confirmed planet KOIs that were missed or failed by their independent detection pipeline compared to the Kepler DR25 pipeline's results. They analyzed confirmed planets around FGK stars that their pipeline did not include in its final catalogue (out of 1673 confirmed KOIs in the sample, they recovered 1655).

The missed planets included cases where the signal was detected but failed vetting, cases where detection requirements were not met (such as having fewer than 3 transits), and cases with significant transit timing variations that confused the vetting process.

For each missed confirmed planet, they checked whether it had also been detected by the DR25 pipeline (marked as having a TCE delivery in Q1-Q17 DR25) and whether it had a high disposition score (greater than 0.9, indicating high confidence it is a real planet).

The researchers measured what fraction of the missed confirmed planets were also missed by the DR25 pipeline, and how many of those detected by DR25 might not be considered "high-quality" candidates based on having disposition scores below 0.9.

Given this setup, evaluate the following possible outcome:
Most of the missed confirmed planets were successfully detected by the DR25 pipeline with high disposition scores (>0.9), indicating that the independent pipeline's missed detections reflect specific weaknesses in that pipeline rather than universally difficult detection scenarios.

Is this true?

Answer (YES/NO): NO